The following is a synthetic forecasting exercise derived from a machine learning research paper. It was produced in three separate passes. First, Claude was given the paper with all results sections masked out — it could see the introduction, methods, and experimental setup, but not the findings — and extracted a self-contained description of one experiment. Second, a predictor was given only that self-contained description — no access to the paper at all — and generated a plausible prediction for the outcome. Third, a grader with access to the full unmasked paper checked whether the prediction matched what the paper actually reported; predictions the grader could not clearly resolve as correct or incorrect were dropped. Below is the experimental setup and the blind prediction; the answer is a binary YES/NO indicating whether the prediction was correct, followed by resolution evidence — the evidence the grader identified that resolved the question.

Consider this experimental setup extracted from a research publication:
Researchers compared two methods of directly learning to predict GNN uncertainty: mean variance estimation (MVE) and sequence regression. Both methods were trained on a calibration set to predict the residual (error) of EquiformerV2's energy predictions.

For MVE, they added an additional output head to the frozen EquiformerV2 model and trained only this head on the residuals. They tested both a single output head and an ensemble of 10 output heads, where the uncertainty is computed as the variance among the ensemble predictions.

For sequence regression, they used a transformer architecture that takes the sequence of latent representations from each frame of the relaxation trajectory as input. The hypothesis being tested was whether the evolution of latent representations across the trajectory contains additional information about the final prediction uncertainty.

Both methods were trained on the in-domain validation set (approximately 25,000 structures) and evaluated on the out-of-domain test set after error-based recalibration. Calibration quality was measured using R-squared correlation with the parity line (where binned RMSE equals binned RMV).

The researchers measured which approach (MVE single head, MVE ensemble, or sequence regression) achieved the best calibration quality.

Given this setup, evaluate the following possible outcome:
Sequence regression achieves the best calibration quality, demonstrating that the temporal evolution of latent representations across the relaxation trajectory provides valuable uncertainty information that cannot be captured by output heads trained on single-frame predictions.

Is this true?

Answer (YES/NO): NO